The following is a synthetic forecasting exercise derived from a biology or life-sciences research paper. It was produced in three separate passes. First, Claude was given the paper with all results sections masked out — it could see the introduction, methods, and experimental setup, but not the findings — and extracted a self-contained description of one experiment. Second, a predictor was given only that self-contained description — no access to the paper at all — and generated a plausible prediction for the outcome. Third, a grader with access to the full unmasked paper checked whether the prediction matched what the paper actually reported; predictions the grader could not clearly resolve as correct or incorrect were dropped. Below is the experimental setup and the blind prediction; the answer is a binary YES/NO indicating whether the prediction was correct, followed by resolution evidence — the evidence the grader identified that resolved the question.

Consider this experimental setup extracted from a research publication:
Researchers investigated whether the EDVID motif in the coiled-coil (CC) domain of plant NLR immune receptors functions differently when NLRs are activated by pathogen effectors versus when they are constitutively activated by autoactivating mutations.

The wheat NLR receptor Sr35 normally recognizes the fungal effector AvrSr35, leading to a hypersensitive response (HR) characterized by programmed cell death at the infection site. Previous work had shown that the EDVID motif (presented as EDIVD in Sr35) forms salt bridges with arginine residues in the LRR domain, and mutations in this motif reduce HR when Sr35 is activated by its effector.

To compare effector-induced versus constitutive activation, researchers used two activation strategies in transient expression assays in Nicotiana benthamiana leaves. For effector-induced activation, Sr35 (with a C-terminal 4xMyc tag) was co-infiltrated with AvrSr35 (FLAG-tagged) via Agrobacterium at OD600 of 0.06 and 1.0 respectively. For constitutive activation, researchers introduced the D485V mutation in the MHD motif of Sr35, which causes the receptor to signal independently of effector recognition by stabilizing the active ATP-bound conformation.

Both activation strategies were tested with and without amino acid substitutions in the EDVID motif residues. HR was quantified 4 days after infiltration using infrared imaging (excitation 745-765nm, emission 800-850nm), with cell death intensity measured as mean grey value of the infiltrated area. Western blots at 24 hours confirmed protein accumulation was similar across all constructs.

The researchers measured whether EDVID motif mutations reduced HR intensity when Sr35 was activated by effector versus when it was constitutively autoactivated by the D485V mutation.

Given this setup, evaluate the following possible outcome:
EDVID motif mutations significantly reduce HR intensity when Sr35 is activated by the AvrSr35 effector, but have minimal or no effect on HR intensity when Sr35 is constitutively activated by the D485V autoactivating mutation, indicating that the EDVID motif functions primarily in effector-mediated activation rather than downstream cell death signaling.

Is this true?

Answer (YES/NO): YES